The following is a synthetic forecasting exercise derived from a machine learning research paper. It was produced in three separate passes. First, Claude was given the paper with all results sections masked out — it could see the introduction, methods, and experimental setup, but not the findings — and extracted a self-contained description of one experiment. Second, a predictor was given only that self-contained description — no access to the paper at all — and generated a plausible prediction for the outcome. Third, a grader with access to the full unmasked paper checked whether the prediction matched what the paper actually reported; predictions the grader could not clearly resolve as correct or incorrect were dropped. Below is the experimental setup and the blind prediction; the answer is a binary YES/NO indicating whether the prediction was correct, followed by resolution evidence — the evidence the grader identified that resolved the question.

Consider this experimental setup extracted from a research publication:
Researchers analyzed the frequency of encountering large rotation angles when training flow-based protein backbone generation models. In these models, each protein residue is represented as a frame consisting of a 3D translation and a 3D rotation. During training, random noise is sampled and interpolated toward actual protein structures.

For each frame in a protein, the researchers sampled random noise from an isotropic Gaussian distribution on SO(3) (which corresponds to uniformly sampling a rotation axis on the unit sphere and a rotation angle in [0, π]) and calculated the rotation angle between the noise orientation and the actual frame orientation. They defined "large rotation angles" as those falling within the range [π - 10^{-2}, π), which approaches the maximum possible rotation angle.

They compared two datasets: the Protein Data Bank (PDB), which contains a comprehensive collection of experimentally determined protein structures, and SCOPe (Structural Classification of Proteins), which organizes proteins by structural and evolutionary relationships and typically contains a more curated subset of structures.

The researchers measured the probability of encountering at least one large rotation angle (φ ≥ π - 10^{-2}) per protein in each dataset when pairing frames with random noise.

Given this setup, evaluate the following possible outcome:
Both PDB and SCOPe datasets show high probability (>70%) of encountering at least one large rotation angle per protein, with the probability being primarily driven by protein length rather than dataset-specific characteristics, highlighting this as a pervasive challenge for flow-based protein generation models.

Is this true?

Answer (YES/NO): NO